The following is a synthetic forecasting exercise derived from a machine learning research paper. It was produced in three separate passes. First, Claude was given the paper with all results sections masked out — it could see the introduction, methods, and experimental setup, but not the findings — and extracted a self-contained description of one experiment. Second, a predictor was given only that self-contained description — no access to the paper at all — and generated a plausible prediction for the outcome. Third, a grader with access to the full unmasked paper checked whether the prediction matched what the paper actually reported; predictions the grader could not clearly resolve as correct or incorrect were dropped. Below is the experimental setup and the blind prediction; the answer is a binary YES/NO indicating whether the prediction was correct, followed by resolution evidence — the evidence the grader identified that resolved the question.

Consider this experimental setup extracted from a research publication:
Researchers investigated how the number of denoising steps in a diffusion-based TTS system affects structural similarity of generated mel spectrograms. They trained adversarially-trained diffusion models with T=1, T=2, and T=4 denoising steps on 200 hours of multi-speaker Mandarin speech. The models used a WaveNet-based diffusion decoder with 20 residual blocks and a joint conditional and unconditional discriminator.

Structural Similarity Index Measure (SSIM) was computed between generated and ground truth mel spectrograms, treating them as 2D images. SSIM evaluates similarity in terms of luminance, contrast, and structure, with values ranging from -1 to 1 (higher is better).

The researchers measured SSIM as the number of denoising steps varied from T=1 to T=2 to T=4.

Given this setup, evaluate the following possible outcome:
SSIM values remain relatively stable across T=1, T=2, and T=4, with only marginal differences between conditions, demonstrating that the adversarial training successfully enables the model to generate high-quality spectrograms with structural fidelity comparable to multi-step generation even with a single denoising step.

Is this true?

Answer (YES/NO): YES